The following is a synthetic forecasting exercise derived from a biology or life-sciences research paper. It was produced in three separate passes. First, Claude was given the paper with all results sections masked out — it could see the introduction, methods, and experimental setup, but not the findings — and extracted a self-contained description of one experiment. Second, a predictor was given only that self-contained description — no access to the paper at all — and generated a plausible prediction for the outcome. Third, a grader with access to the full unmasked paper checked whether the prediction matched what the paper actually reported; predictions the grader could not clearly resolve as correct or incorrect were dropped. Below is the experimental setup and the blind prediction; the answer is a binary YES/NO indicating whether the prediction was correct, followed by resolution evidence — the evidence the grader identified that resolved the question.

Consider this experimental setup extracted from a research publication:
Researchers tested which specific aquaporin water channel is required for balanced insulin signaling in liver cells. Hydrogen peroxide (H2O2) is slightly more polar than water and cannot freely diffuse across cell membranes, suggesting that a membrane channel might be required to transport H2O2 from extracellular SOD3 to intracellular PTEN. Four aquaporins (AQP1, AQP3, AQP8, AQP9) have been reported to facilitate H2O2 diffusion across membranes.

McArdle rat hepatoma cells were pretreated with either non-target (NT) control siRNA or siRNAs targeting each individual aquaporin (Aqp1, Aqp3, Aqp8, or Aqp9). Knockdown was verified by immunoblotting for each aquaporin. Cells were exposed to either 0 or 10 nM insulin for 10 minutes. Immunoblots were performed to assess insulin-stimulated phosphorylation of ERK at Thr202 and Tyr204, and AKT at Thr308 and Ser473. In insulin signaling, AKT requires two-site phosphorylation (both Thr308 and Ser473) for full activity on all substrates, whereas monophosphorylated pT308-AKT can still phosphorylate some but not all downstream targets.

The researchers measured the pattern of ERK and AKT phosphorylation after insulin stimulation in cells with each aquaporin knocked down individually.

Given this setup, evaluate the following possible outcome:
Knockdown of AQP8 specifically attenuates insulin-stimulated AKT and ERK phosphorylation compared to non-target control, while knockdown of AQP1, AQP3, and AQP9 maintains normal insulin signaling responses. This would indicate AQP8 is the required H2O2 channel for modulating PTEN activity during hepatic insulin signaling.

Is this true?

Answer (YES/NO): NO